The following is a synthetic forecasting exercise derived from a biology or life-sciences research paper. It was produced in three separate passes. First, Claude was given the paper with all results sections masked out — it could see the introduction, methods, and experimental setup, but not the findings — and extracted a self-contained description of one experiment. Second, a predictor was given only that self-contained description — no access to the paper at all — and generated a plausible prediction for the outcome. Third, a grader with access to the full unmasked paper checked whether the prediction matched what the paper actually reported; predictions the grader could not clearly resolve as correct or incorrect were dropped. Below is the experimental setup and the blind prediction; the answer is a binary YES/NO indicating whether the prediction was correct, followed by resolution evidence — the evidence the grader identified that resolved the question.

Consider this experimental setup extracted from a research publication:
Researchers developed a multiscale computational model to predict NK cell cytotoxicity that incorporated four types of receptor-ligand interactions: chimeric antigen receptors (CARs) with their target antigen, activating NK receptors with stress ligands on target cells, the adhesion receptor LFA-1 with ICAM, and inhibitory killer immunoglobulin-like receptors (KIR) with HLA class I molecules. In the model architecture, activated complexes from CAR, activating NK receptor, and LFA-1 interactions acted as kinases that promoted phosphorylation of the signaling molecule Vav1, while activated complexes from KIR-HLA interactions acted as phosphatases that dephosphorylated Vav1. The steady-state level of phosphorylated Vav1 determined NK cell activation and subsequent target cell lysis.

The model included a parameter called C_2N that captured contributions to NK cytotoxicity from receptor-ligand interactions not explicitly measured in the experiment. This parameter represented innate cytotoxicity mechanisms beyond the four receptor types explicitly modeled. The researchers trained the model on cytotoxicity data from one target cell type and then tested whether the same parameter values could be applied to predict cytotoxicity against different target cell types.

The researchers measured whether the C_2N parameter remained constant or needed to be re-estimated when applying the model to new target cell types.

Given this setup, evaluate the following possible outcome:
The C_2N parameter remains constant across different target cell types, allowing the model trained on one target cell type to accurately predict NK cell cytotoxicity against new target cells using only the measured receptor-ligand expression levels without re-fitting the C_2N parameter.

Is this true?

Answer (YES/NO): NO